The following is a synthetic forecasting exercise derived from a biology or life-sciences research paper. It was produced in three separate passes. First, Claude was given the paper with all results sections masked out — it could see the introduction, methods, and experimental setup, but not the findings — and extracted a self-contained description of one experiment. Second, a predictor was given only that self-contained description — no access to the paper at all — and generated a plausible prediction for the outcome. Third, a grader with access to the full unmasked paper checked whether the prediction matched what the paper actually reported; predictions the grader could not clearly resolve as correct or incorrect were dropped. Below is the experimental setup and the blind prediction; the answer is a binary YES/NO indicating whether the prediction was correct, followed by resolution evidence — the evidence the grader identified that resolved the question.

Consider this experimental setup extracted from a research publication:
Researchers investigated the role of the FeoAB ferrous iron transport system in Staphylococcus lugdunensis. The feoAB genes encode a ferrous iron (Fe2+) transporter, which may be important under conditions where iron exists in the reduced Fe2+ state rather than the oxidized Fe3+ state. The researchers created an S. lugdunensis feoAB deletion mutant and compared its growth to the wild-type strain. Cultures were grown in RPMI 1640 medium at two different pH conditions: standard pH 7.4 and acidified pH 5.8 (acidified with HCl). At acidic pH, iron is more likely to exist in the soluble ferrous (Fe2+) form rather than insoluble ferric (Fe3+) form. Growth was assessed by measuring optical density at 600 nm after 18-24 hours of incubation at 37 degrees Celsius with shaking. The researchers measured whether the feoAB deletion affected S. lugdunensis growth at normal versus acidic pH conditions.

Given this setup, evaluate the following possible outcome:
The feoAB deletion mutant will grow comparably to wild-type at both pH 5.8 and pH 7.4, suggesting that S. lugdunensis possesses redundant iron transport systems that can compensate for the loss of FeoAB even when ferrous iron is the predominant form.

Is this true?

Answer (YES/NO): NO